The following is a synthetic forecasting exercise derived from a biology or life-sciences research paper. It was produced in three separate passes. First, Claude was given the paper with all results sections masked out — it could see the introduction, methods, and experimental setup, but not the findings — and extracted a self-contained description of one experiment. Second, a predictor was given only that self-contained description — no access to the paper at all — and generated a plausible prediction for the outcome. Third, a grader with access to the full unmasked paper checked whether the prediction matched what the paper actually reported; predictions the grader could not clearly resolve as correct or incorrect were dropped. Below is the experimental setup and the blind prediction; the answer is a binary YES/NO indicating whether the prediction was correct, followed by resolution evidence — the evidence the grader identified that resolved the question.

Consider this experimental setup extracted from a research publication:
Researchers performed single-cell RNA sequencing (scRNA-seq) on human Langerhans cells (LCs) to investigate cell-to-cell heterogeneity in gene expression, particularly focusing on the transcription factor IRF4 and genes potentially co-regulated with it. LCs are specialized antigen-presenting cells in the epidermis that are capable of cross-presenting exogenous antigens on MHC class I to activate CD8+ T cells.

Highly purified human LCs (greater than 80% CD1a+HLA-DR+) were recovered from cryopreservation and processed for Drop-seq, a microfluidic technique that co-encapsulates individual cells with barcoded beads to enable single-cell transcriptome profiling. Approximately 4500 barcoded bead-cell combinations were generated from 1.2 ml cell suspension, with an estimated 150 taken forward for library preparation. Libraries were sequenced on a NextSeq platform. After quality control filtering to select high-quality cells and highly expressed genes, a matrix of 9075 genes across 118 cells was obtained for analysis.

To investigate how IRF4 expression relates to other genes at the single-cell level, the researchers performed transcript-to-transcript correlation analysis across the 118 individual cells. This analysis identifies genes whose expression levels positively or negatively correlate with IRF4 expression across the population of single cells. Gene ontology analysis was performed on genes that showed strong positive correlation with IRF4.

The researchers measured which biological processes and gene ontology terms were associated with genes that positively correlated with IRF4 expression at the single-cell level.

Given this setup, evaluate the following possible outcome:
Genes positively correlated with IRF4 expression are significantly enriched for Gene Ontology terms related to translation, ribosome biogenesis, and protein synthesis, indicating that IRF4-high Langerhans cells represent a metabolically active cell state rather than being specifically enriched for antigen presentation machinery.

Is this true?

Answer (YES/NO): NO